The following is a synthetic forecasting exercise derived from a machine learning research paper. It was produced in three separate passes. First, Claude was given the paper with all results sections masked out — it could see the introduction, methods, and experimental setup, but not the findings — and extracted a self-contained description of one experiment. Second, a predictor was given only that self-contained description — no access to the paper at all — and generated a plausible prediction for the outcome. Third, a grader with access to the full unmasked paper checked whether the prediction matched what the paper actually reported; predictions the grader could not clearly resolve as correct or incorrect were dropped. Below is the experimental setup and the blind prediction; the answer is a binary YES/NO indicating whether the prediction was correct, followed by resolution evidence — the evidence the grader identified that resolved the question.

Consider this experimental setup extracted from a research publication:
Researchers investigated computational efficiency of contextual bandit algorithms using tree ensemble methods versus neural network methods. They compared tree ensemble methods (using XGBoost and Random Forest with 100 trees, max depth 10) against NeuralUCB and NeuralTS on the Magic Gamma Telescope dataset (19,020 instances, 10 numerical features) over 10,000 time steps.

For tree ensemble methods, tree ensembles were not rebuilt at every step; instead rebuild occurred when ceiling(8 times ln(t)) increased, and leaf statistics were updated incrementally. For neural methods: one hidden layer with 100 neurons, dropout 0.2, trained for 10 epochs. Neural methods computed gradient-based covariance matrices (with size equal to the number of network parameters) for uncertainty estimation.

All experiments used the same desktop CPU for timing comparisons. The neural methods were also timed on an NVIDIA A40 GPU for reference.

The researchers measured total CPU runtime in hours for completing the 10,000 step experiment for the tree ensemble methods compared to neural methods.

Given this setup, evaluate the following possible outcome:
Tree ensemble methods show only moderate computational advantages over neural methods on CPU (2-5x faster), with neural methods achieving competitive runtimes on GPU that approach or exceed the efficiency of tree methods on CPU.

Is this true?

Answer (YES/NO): NO